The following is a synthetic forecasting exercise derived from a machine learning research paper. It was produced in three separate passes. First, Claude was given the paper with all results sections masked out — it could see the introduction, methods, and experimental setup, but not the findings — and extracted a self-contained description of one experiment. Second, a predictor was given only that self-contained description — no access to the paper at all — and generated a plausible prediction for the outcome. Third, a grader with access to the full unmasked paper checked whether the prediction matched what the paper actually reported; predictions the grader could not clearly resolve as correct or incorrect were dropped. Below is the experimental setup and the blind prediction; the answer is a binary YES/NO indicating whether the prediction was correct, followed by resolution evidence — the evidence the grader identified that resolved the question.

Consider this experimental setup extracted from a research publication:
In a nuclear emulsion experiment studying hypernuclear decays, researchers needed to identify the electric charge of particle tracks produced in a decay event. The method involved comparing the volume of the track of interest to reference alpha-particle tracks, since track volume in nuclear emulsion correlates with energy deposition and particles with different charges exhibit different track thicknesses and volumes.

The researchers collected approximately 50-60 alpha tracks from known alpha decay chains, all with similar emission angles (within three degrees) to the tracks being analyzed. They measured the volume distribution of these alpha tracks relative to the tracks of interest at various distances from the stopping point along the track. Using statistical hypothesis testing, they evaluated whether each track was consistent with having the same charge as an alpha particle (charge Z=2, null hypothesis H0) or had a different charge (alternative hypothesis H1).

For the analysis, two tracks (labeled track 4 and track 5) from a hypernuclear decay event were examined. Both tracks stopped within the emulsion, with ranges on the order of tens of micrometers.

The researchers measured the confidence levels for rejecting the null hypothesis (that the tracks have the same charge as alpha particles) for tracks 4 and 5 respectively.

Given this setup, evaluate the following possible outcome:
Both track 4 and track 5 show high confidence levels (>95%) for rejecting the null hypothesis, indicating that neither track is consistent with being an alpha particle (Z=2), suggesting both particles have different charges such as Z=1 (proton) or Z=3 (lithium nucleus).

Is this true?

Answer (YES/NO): NO